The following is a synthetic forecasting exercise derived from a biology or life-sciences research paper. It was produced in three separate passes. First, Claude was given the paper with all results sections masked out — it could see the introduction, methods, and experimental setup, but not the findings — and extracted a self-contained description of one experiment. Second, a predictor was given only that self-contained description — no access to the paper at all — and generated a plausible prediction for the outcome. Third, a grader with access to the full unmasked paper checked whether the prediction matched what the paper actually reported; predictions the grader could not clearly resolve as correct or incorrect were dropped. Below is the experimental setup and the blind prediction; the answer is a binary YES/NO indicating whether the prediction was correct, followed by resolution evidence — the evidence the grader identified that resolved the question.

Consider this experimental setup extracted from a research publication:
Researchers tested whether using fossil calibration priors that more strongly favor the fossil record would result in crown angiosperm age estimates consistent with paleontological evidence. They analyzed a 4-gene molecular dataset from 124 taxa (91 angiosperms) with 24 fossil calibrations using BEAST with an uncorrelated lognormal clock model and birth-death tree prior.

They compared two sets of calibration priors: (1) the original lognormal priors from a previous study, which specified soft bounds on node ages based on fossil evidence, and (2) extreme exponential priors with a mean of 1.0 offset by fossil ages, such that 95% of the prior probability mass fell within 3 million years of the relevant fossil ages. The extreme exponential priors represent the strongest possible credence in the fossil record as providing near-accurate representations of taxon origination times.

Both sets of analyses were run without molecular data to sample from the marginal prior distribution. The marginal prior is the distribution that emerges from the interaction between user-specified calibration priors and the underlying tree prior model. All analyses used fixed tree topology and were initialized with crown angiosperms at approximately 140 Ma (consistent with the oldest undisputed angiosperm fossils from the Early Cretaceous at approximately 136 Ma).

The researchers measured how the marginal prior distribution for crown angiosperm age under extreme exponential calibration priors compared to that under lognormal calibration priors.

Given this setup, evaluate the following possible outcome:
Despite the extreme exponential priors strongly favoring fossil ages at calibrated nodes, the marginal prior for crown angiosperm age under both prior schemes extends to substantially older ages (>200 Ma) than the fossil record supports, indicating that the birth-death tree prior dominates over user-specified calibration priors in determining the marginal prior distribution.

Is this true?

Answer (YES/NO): YES